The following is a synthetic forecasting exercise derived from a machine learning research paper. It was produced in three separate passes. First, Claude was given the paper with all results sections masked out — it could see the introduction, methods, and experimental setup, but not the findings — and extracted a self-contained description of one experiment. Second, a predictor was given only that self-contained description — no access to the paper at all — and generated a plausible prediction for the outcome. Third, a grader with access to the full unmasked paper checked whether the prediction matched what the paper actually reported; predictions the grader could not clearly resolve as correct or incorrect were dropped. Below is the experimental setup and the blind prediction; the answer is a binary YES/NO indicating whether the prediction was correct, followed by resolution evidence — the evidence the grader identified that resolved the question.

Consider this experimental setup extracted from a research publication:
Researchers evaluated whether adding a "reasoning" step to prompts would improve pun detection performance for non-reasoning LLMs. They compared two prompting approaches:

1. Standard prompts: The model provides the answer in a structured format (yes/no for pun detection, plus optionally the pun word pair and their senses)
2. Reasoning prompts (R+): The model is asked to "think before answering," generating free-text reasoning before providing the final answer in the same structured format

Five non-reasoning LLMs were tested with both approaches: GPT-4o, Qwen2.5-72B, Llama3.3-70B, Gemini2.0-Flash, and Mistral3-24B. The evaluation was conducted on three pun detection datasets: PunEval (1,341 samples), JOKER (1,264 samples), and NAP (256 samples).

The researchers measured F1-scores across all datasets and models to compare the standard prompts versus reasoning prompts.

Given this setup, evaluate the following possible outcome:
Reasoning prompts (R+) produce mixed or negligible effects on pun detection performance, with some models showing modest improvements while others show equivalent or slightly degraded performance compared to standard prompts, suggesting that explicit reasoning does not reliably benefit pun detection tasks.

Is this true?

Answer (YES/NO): YES